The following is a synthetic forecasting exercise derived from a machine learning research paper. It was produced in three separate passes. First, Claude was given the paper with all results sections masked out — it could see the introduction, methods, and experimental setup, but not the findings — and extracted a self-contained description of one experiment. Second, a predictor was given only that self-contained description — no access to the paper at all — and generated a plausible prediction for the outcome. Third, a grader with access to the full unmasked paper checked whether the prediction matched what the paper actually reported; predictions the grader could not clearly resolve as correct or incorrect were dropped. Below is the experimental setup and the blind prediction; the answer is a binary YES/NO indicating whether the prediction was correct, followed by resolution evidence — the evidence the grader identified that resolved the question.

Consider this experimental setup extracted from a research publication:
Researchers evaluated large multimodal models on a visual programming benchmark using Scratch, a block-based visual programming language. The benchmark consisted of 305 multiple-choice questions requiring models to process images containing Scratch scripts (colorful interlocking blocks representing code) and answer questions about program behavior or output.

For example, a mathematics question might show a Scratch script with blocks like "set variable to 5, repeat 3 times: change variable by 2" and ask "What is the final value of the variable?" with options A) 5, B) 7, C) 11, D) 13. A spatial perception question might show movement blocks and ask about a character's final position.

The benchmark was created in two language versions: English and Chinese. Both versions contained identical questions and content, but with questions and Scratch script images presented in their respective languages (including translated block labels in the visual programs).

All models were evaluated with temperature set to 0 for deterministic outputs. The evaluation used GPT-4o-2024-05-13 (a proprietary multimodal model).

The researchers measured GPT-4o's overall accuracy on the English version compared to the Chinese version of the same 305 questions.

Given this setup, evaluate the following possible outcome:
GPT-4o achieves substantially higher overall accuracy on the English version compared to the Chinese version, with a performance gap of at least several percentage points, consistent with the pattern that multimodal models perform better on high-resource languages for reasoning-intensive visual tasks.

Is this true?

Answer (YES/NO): NO